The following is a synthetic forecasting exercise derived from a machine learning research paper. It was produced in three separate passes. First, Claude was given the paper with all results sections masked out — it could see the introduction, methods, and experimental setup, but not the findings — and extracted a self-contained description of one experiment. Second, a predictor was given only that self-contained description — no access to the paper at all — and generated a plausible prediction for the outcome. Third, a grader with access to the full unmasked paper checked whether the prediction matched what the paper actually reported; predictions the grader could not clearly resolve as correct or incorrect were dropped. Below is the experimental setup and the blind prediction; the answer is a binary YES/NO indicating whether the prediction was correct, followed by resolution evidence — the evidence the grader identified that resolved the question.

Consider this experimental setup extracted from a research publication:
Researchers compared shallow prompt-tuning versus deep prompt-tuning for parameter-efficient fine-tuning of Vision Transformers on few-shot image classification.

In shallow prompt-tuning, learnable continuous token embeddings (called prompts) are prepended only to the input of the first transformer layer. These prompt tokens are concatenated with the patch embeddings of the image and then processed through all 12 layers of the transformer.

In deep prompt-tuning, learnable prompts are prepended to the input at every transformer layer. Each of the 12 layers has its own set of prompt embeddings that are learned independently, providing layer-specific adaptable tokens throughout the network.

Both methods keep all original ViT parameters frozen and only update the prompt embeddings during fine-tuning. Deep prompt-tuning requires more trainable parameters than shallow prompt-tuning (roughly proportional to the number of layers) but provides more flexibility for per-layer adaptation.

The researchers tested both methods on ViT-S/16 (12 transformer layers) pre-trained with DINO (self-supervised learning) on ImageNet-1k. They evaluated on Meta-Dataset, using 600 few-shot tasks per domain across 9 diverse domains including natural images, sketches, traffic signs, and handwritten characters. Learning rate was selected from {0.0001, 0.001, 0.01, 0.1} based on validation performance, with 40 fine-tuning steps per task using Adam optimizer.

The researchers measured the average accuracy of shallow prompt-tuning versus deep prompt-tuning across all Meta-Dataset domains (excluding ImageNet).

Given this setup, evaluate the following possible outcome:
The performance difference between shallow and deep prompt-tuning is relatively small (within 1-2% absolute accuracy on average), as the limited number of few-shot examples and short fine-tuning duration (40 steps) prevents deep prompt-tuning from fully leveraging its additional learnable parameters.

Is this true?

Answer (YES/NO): NO